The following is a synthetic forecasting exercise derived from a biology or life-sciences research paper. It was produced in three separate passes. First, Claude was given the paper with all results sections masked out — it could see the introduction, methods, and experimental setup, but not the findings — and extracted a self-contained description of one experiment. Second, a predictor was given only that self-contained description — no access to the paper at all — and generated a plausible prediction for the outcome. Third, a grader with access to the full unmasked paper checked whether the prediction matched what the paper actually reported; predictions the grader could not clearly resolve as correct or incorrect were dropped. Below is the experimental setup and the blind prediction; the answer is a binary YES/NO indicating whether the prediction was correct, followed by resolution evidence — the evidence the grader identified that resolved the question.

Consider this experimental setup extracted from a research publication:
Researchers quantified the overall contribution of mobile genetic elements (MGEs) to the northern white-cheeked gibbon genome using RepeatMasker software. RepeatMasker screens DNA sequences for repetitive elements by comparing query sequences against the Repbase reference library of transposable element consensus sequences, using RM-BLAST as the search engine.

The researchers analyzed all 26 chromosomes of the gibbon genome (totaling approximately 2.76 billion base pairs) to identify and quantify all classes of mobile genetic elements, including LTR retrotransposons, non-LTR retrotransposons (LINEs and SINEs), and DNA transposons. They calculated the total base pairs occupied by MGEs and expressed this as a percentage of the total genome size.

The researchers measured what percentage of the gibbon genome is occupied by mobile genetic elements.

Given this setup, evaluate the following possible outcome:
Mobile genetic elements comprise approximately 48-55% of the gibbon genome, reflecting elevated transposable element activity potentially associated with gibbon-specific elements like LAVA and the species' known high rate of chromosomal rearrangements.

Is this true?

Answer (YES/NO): NO